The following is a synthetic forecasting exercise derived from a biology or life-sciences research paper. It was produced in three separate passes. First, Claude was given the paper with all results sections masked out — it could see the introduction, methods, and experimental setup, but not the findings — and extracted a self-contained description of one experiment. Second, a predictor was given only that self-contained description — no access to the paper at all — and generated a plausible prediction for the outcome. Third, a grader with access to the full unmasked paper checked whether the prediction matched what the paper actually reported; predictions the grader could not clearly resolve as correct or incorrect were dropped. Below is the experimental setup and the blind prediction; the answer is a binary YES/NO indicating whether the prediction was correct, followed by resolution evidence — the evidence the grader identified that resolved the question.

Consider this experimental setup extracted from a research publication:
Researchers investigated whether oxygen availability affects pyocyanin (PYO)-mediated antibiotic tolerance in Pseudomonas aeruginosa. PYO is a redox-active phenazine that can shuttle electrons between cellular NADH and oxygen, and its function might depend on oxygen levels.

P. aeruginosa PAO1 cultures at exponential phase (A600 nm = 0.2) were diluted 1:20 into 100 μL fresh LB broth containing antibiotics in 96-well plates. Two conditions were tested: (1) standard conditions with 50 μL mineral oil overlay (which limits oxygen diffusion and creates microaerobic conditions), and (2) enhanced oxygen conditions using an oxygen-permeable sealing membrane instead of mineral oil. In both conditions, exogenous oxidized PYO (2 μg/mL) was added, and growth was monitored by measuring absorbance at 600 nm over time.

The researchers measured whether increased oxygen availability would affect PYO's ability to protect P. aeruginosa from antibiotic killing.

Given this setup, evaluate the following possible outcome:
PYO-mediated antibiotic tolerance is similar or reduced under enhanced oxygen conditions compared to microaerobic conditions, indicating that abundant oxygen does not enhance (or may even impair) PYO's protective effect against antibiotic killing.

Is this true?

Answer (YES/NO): YES